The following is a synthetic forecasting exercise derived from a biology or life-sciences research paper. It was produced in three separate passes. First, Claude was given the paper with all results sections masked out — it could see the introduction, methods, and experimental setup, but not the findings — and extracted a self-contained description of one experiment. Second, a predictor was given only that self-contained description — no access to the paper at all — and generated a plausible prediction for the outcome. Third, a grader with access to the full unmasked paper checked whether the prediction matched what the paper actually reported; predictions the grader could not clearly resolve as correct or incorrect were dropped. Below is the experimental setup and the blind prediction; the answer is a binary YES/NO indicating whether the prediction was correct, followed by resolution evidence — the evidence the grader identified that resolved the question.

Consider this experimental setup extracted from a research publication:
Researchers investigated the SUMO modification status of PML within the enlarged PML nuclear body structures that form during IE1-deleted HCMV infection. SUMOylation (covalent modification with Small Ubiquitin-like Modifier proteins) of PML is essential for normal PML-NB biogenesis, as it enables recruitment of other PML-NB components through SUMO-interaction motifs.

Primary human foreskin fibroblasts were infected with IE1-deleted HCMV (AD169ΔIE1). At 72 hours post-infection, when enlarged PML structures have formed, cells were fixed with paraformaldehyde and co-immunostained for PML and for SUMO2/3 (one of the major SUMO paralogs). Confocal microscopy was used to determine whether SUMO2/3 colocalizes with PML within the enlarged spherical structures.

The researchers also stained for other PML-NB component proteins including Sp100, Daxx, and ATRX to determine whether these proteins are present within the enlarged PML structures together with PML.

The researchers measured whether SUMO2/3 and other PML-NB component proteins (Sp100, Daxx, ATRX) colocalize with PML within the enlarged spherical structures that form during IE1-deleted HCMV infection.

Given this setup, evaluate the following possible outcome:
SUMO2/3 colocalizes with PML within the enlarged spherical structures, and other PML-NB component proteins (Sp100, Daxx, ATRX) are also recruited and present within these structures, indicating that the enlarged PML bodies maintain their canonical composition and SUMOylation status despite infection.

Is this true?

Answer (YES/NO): NO